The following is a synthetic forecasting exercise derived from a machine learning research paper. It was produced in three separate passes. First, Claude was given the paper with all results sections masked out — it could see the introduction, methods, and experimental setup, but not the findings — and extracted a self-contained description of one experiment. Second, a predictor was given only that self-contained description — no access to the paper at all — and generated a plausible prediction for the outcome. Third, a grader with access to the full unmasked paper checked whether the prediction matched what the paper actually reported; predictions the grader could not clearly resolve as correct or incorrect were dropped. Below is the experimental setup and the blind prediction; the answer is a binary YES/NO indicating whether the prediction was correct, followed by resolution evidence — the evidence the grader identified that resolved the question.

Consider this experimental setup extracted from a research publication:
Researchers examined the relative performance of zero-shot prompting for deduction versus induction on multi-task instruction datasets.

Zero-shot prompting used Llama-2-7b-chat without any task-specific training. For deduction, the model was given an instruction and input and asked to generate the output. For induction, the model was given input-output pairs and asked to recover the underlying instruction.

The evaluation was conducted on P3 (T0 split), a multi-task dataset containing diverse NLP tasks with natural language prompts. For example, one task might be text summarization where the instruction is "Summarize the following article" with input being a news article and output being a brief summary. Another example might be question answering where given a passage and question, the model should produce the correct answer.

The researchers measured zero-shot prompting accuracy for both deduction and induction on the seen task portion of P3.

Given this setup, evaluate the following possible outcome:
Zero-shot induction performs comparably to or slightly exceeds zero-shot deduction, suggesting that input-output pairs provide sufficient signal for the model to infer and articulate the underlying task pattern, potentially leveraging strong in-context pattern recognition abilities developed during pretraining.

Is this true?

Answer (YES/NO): NO